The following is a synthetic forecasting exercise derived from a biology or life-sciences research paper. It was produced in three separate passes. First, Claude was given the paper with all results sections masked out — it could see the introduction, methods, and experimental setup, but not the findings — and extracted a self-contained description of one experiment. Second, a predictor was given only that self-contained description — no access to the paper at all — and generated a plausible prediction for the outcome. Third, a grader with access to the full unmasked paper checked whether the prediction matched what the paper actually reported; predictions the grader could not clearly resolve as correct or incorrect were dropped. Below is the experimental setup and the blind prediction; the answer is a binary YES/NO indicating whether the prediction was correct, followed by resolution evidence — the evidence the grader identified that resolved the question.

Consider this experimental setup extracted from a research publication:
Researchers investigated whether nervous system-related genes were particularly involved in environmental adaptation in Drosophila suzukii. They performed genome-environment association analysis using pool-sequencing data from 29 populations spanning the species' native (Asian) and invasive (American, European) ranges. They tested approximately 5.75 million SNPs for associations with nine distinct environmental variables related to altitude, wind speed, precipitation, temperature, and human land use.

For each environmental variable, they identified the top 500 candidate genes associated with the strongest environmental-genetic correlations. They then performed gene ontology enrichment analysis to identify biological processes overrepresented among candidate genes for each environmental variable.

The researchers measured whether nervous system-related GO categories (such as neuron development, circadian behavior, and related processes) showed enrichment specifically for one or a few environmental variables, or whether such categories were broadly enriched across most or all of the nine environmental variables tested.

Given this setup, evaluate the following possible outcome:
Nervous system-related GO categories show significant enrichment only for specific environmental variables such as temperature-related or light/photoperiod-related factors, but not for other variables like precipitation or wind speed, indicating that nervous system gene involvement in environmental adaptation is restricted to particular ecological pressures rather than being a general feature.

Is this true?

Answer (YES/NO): NO